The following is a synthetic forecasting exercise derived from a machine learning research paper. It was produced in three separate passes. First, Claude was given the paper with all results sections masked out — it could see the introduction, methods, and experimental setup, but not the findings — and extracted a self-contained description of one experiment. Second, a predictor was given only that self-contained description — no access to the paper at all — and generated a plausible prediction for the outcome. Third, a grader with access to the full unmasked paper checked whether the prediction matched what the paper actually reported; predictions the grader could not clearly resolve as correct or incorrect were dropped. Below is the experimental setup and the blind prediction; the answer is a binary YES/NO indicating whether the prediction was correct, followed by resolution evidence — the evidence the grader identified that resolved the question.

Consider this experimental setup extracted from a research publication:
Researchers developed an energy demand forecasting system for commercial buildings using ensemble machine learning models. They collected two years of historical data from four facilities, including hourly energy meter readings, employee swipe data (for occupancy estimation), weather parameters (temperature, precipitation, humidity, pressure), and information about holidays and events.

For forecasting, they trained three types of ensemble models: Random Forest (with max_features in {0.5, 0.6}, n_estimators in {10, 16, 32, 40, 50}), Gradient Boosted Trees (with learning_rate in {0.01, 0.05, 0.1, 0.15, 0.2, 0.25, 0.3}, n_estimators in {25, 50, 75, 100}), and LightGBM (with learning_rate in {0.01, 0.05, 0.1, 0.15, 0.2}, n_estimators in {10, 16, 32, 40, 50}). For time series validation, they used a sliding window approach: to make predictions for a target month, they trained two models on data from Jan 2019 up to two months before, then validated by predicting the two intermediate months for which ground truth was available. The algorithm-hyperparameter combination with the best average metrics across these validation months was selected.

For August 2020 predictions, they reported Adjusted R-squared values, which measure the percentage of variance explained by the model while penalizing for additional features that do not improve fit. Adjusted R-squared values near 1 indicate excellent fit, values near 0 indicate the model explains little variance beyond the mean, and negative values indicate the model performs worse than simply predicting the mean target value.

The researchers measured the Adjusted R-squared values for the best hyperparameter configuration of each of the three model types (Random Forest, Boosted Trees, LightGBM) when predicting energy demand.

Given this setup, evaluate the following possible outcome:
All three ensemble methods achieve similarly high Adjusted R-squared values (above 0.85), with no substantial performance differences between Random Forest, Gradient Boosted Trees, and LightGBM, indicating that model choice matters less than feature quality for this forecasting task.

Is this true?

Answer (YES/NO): NO